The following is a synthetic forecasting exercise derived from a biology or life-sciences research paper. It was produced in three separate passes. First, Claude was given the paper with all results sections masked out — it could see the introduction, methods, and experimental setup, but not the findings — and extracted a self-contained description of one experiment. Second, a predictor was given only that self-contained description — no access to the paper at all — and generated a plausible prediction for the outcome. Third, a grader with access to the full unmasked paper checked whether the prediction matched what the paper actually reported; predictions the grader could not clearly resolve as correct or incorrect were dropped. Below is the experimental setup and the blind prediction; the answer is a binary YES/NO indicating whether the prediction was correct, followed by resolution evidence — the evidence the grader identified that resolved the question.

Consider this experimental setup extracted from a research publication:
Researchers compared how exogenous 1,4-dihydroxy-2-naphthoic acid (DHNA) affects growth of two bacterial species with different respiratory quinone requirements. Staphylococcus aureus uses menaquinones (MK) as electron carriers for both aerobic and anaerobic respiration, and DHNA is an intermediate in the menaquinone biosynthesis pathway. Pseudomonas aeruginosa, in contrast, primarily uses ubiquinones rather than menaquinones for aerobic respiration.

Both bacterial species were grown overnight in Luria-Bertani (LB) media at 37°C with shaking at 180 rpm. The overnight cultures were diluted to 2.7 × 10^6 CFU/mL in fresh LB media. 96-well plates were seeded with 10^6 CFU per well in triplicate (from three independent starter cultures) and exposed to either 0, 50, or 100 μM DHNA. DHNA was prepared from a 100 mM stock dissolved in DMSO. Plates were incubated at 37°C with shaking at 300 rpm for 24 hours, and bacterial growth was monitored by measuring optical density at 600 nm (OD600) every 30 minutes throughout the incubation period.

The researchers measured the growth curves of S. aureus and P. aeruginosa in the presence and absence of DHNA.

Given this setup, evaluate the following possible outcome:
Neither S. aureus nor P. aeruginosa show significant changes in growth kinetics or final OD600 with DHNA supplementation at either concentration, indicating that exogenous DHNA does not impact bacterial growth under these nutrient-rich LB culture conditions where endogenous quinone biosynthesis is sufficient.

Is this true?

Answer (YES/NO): NO